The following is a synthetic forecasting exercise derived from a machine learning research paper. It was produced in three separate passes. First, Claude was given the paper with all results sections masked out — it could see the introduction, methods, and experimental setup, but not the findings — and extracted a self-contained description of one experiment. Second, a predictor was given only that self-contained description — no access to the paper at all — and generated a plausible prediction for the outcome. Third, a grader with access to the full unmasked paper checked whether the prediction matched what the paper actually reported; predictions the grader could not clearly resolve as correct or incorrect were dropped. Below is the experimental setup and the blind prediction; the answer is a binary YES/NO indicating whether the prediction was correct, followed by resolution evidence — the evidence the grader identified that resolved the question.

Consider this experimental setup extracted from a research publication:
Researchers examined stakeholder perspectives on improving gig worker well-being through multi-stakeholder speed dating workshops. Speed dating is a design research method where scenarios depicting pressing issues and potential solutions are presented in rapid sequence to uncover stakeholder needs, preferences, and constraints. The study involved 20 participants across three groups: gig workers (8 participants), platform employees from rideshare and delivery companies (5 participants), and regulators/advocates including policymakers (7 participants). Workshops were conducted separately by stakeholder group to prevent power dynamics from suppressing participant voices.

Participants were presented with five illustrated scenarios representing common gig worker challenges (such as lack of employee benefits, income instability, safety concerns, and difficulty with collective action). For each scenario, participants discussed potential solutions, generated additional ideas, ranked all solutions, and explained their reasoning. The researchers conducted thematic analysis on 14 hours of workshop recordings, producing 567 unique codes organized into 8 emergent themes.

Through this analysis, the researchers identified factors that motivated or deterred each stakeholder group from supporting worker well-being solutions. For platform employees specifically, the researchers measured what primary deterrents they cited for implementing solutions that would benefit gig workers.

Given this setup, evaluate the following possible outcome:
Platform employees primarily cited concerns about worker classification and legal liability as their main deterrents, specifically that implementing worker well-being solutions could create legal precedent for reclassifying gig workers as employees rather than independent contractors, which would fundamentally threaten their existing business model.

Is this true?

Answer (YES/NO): NO